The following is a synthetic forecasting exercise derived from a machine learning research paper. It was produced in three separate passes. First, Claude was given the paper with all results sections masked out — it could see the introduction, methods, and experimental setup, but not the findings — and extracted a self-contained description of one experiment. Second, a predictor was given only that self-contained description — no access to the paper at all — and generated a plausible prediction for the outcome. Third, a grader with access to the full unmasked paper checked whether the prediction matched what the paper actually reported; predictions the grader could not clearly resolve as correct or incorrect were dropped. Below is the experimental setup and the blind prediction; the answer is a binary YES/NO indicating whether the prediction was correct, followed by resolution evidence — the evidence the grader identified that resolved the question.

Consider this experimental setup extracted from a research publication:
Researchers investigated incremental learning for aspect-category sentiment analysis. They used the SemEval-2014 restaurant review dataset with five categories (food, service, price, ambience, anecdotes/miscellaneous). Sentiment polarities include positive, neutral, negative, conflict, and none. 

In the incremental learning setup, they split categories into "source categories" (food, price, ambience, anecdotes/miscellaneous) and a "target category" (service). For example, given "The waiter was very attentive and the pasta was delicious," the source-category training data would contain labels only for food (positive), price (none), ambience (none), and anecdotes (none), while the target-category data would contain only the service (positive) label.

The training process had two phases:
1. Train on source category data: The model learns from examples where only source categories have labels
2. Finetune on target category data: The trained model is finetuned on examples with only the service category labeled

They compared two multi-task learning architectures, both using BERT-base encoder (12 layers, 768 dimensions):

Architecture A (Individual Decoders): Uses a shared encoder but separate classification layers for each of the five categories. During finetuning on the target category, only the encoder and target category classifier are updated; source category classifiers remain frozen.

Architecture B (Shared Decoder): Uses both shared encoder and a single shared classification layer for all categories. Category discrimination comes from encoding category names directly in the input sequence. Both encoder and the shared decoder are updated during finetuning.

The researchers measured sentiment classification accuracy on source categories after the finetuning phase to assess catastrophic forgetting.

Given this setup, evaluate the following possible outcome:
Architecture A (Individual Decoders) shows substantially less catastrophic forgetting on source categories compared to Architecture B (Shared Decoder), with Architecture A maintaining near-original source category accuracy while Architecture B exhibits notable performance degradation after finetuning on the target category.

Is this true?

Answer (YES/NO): NO